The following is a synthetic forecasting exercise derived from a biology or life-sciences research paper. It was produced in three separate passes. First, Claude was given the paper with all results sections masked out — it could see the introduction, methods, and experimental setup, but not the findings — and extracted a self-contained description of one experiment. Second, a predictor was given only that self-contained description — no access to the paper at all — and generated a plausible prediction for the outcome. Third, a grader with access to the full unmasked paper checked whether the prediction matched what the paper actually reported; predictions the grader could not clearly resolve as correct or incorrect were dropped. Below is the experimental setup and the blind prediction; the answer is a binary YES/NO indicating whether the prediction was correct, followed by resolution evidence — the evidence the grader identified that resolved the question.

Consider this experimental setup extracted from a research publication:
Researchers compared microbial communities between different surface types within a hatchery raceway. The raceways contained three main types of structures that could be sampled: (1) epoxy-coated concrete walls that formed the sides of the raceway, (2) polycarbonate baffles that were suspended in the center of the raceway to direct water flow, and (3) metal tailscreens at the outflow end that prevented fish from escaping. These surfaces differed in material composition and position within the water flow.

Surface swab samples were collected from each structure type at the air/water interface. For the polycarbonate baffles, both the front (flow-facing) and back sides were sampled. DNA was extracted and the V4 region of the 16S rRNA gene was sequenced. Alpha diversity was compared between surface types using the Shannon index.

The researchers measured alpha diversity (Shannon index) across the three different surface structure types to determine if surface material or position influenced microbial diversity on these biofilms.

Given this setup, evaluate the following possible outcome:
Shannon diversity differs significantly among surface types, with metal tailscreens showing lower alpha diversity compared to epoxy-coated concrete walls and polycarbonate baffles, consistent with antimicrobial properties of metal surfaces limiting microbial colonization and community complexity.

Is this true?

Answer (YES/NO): YES